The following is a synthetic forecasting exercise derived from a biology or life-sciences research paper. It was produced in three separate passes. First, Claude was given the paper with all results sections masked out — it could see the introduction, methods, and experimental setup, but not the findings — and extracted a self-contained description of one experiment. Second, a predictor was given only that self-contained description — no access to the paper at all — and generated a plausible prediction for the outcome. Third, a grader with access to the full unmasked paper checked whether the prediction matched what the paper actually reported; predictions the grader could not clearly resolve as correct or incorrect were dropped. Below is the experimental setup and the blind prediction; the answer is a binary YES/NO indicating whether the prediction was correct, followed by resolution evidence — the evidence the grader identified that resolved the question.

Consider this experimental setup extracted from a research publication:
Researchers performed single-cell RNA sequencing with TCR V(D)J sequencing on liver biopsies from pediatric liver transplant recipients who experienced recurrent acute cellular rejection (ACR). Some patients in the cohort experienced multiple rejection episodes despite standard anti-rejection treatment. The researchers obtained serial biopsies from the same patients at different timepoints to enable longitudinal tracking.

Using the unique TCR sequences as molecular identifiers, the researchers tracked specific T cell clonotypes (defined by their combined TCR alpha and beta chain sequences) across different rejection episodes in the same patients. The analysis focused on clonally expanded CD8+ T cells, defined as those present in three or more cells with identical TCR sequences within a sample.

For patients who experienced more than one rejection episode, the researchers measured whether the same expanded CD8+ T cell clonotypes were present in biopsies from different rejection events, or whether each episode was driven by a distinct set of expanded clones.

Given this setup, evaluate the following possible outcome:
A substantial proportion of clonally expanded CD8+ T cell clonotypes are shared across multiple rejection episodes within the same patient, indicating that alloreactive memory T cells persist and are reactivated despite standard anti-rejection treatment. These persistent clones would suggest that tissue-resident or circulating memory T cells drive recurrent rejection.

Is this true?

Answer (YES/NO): YES